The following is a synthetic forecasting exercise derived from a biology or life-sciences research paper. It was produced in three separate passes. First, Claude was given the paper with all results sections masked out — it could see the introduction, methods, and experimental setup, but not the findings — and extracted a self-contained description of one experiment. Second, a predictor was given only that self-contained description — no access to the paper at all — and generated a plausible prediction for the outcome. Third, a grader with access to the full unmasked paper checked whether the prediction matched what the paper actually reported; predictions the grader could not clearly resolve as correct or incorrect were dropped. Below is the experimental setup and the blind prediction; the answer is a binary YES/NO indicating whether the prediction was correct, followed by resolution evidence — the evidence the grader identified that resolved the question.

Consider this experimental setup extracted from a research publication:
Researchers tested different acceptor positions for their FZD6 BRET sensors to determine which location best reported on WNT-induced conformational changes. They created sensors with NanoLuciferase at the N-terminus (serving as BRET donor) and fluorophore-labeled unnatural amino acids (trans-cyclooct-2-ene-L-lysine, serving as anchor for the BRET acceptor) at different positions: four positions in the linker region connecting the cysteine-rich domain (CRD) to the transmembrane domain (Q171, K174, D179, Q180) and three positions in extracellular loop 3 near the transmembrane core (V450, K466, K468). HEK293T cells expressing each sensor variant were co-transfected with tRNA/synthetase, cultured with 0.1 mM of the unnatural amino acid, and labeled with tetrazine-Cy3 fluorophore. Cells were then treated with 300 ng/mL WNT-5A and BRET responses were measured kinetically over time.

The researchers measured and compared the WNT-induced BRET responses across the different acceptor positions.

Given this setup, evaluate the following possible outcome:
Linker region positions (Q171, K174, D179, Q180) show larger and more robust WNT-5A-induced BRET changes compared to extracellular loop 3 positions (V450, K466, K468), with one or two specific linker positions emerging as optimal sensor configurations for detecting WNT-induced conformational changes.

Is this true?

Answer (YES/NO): NO